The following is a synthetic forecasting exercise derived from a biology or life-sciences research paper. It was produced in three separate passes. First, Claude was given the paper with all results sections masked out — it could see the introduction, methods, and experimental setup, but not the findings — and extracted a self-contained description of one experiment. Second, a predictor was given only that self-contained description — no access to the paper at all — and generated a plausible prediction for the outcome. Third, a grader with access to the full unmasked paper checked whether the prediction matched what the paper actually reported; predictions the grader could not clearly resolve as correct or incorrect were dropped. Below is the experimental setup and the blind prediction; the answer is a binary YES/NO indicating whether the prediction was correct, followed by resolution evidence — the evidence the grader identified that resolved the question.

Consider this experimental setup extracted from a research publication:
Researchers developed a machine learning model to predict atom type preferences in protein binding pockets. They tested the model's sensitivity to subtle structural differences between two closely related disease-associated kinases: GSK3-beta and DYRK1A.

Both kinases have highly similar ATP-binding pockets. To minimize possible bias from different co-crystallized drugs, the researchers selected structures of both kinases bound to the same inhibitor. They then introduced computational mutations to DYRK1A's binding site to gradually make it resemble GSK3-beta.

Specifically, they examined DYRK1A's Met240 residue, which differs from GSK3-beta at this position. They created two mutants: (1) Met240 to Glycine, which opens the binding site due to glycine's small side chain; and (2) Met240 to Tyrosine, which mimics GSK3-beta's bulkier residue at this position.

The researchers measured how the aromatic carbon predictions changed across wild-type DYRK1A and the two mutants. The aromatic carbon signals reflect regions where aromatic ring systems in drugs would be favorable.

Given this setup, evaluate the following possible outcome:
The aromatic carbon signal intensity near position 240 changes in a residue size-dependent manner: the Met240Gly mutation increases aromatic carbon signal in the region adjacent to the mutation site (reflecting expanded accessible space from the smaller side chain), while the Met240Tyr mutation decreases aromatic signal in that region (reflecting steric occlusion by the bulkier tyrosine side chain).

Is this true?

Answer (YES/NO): YES